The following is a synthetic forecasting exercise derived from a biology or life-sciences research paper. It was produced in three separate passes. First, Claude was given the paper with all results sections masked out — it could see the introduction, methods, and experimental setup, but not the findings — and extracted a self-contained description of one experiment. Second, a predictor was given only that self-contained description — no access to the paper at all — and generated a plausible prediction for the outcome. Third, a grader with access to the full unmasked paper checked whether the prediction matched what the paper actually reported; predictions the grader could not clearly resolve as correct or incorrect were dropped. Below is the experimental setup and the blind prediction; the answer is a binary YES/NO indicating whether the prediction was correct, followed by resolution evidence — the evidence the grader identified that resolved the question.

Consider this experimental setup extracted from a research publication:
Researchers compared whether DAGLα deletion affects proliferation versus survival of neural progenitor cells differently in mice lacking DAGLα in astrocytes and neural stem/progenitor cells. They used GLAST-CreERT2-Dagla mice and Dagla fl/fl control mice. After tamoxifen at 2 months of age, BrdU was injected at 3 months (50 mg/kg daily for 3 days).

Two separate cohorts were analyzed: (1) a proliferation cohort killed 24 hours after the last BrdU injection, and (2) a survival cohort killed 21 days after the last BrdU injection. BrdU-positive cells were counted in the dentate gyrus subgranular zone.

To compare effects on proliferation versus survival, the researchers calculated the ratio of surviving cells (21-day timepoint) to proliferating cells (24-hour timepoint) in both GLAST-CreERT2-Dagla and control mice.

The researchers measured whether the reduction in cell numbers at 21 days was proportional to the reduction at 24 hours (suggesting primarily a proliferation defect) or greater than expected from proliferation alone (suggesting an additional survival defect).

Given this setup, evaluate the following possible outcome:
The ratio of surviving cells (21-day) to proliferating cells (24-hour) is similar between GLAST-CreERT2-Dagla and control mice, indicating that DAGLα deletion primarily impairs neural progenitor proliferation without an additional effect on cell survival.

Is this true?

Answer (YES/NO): YES